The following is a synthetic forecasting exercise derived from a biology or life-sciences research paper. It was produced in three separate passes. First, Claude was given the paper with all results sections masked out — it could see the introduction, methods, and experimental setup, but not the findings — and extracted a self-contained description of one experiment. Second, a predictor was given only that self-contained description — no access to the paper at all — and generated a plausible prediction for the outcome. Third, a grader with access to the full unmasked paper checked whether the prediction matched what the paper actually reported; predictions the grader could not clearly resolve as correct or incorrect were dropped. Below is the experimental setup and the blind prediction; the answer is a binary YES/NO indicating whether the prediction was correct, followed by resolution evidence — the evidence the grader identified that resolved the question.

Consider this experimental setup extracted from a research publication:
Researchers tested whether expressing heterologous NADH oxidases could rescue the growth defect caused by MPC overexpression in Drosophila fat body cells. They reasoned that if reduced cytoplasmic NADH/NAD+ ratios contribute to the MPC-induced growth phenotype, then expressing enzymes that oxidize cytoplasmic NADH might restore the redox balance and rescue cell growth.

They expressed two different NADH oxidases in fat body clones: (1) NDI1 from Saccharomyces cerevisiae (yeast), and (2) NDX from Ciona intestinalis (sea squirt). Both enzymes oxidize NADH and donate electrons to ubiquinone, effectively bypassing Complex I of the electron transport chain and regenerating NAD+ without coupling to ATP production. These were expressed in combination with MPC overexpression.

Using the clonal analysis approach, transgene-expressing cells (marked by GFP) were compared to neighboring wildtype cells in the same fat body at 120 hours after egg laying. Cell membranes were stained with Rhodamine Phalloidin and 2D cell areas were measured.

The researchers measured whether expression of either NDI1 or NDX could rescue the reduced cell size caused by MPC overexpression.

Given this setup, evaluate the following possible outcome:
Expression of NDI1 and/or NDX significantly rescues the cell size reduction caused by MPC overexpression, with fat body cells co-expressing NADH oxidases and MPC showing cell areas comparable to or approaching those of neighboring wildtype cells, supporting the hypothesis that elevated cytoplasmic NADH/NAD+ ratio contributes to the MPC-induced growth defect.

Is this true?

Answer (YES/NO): YES